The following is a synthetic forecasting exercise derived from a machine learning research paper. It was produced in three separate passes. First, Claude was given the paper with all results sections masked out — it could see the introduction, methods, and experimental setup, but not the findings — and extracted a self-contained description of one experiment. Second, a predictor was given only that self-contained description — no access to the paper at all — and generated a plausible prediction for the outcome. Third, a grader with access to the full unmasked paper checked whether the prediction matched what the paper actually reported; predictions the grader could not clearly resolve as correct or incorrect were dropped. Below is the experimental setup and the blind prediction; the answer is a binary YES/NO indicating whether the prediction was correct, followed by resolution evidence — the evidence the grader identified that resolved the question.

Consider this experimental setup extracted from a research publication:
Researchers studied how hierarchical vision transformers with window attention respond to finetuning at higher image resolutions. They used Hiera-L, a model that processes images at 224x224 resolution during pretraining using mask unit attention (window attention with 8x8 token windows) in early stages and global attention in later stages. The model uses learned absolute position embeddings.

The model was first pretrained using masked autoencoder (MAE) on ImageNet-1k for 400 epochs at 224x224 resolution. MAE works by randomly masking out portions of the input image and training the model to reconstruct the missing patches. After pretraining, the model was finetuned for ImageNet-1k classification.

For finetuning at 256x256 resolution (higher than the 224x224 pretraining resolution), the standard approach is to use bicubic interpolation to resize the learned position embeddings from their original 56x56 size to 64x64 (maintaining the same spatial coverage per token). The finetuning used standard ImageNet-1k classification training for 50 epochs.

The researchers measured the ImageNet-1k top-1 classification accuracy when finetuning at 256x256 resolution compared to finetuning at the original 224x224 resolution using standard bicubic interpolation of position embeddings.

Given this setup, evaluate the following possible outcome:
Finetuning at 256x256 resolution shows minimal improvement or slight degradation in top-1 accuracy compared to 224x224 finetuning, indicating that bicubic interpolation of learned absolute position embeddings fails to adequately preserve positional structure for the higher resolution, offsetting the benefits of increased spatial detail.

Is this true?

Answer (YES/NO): YES